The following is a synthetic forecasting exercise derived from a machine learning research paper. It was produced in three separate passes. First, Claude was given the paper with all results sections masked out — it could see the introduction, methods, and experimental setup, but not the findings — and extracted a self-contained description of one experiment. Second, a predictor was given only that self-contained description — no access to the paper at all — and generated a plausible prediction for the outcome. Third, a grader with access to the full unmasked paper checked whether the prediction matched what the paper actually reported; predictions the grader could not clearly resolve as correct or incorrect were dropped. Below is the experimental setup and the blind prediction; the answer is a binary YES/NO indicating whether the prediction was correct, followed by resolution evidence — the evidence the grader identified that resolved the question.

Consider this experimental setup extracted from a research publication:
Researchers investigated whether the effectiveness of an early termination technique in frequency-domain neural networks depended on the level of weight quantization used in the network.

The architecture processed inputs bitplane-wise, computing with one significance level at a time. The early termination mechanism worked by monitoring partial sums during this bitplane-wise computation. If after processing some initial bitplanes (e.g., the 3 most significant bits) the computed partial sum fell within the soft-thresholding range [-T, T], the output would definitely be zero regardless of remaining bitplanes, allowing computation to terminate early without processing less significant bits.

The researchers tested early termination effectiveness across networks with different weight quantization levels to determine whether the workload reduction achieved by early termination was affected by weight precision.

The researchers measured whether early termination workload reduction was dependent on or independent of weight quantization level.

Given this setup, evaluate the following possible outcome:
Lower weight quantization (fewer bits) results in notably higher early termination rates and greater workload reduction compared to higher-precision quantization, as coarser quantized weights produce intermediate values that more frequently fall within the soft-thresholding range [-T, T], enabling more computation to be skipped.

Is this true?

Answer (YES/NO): NO